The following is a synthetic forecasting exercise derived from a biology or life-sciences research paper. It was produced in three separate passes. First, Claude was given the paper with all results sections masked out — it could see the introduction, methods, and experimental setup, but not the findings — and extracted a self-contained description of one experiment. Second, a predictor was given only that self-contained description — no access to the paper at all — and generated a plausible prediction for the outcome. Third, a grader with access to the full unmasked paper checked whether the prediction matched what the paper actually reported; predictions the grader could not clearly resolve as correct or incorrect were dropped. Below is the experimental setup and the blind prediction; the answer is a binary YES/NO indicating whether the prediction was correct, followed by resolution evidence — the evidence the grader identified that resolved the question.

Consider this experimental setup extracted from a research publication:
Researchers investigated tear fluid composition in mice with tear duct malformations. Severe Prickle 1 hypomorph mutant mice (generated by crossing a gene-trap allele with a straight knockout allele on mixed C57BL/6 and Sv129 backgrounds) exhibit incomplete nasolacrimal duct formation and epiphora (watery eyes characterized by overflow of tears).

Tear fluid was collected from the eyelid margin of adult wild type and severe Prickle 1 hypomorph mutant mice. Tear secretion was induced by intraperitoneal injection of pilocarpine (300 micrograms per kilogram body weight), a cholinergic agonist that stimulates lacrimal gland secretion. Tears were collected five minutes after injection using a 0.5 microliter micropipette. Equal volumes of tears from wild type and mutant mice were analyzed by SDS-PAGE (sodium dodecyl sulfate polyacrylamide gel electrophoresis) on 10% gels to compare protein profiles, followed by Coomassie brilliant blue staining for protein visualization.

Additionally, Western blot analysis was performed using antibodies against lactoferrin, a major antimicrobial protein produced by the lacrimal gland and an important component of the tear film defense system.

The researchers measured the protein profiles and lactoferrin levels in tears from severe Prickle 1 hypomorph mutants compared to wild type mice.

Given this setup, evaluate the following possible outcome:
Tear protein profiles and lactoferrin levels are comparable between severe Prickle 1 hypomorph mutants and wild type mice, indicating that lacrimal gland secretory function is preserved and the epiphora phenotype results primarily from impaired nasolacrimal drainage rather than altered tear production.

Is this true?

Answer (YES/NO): YES